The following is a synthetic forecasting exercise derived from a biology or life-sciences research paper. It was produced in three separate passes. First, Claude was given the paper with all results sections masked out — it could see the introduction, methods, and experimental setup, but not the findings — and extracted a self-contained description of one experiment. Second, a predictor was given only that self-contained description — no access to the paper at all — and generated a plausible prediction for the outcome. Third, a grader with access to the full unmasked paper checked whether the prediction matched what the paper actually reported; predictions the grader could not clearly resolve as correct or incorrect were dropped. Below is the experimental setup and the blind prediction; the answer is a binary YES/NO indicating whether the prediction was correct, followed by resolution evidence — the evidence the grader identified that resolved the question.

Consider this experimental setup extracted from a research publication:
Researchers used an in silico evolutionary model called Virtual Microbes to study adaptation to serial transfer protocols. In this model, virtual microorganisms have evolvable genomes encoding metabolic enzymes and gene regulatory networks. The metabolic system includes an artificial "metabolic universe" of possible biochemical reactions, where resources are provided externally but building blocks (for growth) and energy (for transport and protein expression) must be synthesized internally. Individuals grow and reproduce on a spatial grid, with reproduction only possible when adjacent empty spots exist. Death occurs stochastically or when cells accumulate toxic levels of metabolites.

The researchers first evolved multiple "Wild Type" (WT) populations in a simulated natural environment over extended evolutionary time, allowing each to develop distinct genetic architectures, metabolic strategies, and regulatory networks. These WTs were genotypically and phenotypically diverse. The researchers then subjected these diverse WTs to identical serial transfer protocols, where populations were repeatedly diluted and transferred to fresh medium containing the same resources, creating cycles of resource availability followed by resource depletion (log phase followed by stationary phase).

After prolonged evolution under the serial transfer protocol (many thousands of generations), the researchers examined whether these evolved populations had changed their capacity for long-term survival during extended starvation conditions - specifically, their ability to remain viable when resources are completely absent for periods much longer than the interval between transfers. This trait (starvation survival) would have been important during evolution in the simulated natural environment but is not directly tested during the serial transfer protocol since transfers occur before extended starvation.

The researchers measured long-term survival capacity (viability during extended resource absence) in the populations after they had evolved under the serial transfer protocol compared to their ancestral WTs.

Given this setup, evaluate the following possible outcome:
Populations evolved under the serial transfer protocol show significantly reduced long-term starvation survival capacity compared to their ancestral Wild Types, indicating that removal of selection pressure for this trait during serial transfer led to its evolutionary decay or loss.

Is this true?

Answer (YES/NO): YES